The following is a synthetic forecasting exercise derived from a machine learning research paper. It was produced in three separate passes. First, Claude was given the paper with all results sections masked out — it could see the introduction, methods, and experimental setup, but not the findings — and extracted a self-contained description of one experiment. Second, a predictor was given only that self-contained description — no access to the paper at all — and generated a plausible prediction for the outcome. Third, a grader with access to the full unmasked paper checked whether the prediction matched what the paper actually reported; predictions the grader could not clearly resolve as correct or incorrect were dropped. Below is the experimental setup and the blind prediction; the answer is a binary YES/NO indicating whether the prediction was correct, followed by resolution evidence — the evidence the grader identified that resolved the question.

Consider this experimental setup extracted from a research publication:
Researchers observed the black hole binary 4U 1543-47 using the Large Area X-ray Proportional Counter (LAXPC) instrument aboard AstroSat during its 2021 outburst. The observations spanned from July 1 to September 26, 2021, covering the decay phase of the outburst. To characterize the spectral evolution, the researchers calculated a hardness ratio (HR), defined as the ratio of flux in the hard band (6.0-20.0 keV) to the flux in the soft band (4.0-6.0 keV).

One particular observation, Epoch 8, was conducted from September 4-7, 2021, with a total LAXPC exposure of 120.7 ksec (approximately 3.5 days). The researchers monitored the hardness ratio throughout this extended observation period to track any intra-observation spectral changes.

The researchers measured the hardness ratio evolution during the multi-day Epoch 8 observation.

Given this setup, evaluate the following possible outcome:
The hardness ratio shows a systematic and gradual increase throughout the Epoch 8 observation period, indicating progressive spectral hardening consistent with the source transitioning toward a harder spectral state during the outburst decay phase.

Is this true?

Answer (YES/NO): NO